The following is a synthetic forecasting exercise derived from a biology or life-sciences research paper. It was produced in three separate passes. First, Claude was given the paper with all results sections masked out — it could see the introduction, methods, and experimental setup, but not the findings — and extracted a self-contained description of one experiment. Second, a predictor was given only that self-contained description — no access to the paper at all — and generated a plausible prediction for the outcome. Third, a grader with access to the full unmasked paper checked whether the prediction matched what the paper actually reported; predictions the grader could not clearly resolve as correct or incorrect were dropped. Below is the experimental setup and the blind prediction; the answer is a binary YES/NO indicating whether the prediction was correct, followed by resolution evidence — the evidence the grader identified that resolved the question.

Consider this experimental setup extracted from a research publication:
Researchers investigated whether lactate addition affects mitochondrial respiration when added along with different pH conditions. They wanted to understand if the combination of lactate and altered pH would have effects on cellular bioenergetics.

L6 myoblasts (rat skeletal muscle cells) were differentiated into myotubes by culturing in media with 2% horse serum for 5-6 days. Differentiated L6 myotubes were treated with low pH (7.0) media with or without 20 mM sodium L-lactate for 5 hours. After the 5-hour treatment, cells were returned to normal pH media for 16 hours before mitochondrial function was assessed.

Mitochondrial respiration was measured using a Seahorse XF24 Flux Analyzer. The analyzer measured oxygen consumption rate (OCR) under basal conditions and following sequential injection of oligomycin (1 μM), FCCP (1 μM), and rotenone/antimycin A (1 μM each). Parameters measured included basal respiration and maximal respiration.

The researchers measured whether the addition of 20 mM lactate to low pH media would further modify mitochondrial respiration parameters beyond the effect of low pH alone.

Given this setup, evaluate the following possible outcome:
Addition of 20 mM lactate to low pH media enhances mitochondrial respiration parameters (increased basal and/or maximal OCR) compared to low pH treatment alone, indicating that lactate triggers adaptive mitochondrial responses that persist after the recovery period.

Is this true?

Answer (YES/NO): YES